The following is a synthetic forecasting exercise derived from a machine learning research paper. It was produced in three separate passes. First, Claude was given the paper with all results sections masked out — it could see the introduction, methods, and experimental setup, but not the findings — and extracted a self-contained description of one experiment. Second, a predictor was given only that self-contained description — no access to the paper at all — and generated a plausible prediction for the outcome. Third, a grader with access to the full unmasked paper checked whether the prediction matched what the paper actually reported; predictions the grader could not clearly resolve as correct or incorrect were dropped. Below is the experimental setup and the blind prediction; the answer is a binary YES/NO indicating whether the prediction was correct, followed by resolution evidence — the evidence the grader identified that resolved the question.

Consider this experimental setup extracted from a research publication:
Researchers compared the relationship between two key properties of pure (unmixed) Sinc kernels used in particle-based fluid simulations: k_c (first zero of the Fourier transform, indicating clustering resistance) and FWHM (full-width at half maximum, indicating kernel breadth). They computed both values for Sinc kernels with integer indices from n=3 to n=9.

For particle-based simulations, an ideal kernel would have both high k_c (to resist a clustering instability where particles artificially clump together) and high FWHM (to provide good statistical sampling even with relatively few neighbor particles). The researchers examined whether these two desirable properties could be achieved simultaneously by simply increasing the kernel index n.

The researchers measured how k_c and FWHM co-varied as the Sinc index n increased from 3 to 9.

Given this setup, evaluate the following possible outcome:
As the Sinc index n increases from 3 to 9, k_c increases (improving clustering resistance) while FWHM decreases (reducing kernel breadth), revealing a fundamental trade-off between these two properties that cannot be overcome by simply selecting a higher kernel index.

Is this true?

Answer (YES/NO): YES